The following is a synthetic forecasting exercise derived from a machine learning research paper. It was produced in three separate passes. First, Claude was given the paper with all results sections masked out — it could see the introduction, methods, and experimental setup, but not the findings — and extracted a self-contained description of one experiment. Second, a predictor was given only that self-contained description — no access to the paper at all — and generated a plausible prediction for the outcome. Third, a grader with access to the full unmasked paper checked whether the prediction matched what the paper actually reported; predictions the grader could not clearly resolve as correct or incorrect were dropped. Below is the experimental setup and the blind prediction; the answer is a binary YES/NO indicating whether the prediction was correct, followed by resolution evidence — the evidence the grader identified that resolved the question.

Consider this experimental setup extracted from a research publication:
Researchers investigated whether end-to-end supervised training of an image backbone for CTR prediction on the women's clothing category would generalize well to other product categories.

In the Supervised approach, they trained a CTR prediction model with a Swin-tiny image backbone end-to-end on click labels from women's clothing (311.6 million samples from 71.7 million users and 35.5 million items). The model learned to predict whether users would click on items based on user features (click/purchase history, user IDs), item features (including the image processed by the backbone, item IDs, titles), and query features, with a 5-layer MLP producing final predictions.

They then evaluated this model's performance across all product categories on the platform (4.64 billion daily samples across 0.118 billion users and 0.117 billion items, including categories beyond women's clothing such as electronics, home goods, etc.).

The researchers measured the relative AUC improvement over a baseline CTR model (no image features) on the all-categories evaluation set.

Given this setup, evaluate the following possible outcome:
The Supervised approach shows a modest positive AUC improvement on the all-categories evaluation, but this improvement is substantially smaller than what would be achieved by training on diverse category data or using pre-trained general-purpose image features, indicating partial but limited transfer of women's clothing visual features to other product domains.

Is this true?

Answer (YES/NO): NO